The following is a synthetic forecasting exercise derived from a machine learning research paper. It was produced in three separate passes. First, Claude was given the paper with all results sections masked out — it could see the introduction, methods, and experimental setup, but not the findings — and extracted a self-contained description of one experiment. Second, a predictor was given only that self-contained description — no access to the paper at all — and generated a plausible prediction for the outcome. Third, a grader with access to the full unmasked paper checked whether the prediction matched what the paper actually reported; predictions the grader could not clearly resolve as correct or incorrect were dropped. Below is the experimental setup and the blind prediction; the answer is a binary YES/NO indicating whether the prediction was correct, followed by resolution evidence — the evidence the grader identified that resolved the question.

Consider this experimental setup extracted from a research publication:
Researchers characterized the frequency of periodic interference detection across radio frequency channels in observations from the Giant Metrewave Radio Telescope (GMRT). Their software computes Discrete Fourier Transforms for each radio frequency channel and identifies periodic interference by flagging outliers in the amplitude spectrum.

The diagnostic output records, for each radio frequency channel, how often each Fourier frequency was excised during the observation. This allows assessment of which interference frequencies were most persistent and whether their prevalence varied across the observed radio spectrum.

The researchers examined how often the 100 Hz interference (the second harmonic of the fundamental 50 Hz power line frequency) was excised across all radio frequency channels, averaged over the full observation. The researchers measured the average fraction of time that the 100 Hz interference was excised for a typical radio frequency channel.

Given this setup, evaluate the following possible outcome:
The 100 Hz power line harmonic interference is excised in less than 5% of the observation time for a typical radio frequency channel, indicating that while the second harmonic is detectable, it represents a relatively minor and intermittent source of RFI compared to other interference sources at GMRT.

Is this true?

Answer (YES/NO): NO